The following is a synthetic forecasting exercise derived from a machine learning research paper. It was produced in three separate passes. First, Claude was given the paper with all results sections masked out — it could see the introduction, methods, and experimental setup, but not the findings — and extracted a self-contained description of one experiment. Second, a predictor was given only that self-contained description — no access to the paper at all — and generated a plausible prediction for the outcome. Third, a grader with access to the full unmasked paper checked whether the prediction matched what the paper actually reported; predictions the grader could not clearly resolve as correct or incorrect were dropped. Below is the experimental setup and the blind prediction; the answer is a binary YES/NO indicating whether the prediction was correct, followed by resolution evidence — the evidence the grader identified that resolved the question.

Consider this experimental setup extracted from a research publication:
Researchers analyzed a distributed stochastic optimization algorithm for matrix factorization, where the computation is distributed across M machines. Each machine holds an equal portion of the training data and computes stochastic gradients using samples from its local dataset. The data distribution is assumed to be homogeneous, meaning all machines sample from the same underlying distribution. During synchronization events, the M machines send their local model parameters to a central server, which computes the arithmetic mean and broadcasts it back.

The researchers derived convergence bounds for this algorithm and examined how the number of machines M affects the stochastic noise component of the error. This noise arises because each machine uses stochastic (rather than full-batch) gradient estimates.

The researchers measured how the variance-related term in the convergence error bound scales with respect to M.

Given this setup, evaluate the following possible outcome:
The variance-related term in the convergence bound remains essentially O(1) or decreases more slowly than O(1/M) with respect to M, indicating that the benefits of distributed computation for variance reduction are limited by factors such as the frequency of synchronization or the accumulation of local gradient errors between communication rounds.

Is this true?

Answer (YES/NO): NO